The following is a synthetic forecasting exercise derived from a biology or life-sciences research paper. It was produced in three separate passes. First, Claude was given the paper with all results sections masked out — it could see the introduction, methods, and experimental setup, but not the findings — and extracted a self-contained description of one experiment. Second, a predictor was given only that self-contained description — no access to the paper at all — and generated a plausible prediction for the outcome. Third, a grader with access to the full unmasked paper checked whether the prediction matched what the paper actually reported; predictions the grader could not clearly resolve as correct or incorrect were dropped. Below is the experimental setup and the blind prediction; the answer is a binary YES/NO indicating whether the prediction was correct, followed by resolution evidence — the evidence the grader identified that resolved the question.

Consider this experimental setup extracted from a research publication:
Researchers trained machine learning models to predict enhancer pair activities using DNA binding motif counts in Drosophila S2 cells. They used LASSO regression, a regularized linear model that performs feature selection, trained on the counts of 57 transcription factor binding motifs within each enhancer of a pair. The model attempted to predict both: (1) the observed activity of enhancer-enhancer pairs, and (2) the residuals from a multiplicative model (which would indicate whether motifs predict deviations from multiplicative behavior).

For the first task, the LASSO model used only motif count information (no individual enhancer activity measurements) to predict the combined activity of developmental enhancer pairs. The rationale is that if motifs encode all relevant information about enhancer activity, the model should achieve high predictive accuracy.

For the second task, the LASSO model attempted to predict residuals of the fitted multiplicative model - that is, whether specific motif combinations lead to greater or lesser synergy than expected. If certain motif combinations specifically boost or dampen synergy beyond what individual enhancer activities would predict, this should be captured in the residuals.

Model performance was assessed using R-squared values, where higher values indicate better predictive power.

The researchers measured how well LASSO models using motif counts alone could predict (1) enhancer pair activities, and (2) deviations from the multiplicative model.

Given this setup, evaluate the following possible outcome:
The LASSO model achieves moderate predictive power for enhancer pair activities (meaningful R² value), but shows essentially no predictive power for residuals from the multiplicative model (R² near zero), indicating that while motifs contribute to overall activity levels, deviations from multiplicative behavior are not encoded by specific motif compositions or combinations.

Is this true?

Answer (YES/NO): YES